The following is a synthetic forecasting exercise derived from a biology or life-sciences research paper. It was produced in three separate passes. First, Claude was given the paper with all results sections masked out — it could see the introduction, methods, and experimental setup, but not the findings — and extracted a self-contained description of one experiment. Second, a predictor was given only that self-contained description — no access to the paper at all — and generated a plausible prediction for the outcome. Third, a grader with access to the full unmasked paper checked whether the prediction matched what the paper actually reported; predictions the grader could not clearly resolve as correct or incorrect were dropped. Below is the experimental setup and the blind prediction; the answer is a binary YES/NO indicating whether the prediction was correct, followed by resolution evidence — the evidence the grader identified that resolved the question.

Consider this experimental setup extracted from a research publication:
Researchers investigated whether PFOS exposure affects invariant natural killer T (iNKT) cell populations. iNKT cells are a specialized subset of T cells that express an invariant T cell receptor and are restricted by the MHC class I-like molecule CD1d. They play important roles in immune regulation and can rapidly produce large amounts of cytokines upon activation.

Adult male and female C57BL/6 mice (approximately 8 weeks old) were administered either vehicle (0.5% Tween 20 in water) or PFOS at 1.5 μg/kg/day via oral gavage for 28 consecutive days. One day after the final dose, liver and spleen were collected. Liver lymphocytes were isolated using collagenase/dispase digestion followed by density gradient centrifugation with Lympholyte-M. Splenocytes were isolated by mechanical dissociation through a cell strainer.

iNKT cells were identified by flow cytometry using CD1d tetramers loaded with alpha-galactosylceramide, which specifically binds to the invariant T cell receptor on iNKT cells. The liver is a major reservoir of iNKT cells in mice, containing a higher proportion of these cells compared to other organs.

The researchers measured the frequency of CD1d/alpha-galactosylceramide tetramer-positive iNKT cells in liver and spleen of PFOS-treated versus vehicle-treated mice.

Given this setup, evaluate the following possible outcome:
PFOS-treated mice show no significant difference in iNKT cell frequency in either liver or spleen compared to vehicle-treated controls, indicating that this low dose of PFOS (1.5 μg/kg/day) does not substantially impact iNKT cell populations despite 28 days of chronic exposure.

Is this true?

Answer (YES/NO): YES